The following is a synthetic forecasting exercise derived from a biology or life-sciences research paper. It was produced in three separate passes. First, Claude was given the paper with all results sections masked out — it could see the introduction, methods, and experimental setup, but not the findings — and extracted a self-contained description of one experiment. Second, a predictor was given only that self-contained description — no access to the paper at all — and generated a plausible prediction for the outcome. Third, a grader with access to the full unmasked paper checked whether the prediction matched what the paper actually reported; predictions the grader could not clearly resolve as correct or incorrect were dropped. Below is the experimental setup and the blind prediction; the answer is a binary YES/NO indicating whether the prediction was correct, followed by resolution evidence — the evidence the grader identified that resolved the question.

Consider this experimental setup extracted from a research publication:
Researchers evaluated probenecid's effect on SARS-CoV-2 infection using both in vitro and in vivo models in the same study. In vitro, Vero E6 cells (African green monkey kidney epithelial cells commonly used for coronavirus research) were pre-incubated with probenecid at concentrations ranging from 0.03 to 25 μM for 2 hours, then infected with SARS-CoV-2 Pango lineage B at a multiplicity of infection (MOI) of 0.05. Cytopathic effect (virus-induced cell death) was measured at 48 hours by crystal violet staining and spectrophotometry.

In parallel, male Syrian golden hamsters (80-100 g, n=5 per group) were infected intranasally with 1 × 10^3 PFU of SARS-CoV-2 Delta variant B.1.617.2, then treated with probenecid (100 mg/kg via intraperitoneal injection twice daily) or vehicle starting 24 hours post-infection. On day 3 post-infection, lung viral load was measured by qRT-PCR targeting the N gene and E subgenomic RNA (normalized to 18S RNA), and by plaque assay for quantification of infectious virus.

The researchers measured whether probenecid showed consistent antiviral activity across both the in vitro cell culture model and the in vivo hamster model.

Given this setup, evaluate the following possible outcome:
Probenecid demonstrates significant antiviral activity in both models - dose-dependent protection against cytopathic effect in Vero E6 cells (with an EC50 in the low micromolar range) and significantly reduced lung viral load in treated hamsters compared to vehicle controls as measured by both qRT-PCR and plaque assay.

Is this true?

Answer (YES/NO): NO